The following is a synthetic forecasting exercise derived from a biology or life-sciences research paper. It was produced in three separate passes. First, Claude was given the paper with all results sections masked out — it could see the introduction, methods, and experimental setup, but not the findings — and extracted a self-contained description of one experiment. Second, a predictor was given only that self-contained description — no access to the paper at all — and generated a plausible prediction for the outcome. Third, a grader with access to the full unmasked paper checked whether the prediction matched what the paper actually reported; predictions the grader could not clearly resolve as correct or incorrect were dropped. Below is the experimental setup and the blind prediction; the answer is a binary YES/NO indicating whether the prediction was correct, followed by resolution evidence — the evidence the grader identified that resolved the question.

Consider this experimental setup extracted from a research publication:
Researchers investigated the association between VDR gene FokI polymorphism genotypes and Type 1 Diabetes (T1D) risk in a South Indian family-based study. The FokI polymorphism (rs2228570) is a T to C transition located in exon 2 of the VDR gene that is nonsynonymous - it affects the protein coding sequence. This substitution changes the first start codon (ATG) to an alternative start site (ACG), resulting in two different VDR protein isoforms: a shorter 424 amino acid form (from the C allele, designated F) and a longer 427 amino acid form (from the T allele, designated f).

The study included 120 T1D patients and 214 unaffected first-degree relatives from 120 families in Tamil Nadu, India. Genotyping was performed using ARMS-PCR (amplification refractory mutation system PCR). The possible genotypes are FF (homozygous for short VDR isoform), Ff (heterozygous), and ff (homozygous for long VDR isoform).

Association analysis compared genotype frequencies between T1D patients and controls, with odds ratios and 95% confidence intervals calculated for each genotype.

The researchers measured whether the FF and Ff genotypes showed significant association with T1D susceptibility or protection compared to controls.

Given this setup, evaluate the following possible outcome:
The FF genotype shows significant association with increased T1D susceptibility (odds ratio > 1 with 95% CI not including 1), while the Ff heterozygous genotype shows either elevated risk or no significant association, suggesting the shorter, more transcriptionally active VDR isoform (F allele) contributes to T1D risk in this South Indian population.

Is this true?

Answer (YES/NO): NO